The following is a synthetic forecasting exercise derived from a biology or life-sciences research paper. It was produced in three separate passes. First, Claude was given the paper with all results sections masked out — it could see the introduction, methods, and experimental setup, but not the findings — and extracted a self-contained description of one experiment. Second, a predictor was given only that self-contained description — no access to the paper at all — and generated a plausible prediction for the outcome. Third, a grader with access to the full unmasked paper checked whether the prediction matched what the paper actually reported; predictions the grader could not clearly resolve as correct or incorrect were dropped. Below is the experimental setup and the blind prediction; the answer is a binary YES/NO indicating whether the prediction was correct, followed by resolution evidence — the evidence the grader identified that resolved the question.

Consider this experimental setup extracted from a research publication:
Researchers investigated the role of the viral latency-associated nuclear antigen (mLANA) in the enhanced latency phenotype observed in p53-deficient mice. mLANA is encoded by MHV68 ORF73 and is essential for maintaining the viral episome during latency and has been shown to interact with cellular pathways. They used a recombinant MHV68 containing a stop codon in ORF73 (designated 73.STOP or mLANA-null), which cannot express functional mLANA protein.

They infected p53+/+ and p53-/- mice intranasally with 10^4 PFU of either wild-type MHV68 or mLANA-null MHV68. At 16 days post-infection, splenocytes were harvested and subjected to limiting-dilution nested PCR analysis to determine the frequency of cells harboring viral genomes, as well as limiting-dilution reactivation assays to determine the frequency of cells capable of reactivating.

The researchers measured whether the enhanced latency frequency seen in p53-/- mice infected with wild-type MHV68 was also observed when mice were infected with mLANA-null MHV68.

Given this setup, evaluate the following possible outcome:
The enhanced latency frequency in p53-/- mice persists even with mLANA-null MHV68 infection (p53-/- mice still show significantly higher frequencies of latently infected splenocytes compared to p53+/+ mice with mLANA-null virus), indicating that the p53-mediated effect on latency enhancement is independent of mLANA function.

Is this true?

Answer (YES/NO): NO